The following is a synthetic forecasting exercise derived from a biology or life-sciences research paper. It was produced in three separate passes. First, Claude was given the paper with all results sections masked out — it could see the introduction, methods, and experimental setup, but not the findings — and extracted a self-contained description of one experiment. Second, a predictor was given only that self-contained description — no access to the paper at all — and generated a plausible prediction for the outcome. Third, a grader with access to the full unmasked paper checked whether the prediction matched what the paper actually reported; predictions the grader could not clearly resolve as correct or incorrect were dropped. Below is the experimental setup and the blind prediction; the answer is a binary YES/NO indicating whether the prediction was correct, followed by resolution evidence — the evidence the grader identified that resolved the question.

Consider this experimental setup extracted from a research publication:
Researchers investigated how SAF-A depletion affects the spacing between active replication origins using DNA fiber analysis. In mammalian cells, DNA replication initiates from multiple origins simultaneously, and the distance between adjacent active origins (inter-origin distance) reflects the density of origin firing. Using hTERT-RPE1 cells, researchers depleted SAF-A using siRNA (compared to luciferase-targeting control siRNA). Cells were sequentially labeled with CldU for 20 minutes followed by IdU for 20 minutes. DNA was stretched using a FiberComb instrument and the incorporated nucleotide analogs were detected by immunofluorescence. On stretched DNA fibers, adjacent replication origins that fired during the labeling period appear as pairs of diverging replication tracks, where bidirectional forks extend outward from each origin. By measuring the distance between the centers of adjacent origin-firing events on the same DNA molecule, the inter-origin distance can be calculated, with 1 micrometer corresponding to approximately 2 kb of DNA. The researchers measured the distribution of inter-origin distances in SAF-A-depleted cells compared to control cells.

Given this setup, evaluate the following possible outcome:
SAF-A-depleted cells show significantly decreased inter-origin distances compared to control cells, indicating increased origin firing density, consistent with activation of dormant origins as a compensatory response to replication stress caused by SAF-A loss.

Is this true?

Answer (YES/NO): NO